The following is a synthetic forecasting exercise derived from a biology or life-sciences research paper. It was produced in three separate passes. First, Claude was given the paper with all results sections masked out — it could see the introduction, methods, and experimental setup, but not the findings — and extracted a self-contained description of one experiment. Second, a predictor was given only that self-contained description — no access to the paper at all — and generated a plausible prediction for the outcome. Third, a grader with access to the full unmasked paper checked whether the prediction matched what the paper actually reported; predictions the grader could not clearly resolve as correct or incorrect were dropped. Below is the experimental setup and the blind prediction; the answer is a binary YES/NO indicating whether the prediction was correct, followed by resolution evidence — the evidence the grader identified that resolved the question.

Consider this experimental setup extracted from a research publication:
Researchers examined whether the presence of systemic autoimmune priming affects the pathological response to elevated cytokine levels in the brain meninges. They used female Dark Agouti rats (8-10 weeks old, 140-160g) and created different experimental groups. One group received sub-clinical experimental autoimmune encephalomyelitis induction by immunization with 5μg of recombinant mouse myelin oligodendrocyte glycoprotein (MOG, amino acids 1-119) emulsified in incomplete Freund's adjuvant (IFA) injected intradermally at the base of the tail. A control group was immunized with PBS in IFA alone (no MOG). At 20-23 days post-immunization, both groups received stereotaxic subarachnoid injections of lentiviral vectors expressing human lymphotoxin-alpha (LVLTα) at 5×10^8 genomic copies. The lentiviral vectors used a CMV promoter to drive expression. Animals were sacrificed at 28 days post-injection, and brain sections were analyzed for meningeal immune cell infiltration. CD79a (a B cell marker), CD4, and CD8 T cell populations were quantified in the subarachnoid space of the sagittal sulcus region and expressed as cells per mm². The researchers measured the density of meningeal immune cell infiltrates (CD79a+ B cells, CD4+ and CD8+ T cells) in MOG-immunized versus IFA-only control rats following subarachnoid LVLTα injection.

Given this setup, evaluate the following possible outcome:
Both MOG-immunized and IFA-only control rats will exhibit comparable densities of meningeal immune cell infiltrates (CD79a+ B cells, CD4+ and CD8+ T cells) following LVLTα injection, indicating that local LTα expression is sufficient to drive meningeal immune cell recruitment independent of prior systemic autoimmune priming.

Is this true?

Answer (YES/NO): YES